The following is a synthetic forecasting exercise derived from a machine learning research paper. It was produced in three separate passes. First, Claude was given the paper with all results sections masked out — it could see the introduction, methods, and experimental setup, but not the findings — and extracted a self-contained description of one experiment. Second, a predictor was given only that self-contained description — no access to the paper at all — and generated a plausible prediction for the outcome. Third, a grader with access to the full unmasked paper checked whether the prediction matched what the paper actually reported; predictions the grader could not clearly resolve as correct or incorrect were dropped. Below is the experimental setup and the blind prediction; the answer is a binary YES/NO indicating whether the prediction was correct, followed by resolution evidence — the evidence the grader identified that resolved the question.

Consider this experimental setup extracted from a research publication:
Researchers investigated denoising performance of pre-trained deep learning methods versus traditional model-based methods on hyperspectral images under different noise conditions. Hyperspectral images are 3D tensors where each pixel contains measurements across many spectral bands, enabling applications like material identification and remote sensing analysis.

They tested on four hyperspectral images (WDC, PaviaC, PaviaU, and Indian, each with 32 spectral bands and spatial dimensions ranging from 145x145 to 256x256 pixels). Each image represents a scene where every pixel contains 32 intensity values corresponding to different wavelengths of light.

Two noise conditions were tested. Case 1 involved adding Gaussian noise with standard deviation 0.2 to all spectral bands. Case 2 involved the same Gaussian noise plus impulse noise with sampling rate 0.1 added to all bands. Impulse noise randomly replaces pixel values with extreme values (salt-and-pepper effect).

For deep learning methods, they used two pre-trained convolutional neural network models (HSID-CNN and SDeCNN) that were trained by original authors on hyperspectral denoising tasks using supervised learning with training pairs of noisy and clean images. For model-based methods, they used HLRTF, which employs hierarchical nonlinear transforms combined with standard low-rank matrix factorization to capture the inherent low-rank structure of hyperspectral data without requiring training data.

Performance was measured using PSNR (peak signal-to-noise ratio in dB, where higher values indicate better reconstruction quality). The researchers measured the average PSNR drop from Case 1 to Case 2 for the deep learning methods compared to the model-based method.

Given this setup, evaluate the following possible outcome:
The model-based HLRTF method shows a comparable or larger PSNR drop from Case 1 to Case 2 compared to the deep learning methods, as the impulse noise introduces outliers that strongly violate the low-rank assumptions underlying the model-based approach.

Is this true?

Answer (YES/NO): NO